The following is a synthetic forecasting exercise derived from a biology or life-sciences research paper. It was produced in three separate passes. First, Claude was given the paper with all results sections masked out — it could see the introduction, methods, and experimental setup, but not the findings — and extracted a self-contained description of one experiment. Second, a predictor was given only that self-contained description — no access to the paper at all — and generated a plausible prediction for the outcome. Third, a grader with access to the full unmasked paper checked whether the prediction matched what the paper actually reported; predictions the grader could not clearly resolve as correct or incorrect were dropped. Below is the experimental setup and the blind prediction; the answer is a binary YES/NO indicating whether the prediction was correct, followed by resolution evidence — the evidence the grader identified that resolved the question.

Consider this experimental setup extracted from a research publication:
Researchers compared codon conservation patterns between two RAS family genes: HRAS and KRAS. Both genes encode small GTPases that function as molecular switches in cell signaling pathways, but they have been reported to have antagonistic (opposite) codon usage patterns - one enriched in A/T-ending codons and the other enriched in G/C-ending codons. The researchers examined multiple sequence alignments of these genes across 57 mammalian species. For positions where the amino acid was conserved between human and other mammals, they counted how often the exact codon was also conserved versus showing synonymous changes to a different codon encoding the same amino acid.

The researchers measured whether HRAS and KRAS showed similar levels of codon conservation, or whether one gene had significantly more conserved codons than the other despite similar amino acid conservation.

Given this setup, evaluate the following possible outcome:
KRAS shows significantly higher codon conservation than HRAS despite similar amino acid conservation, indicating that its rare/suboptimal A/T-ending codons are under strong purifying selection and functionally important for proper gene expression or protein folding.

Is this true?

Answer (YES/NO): YES